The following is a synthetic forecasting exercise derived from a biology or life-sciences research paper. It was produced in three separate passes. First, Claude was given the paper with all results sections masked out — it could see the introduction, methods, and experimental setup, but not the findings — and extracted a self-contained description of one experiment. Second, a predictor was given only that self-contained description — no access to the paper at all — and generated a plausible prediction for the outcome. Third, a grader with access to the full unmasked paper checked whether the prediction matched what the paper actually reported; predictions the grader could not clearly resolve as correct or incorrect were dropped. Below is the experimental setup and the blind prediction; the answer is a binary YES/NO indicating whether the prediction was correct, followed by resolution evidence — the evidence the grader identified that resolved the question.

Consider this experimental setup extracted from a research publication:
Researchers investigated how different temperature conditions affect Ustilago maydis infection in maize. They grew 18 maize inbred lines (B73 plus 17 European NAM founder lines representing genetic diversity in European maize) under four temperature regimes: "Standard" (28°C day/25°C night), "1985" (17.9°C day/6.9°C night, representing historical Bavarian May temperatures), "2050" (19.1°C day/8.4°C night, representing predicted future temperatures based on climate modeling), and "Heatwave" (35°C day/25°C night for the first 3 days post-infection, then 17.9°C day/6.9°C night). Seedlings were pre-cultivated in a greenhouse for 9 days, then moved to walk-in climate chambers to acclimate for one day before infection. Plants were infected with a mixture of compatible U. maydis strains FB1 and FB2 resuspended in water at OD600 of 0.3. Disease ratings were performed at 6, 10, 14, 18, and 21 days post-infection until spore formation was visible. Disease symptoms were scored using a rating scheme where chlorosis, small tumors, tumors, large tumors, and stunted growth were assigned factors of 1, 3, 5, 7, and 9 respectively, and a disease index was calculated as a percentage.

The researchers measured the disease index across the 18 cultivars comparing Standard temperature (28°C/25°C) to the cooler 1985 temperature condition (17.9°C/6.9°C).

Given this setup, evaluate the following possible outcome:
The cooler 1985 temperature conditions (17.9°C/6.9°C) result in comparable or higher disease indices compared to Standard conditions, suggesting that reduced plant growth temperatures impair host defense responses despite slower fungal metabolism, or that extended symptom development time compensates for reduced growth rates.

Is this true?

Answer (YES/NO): NO